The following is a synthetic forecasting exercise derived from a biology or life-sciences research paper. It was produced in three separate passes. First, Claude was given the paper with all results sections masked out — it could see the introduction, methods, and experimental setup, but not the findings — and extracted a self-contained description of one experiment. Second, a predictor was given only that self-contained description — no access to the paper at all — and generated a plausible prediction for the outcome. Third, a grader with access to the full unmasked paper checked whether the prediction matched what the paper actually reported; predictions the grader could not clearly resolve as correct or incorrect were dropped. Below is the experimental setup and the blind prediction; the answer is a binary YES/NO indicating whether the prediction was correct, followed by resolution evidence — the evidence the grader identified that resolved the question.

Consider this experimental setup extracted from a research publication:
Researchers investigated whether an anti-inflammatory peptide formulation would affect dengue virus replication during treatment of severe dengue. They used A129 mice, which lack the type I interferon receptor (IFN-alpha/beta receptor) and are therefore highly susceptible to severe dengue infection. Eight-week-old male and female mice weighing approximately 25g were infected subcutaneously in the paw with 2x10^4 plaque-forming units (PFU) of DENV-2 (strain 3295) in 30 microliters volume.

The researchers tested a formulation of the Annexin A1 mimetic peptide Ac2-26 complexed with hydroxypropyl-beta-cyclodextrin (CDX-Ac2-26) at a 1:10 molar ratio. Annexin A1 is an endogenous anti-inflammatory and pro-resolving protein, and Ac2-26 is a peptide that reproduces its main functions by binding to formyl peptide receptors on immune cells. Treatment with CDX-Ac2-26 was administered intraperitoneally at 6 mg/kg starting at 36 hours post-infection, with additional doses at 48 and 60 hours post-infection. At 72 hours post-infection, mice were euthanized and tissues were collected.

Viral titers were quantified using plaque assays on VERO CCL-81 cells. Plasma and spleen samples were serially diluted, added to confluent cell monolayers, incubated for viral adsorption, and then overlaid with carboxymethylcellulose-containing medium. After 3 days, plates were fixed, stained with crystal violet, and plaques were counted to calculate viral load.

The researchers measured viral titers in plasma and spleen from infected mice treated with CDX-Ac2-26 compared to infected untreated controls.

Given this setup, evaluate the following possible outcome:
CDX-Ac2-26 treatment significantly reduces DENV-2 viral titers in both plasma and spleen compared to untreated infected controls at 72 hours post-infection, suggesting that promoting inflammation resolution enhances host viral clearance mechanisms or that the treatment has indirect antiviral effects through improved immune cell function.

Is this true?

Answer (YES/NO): NO